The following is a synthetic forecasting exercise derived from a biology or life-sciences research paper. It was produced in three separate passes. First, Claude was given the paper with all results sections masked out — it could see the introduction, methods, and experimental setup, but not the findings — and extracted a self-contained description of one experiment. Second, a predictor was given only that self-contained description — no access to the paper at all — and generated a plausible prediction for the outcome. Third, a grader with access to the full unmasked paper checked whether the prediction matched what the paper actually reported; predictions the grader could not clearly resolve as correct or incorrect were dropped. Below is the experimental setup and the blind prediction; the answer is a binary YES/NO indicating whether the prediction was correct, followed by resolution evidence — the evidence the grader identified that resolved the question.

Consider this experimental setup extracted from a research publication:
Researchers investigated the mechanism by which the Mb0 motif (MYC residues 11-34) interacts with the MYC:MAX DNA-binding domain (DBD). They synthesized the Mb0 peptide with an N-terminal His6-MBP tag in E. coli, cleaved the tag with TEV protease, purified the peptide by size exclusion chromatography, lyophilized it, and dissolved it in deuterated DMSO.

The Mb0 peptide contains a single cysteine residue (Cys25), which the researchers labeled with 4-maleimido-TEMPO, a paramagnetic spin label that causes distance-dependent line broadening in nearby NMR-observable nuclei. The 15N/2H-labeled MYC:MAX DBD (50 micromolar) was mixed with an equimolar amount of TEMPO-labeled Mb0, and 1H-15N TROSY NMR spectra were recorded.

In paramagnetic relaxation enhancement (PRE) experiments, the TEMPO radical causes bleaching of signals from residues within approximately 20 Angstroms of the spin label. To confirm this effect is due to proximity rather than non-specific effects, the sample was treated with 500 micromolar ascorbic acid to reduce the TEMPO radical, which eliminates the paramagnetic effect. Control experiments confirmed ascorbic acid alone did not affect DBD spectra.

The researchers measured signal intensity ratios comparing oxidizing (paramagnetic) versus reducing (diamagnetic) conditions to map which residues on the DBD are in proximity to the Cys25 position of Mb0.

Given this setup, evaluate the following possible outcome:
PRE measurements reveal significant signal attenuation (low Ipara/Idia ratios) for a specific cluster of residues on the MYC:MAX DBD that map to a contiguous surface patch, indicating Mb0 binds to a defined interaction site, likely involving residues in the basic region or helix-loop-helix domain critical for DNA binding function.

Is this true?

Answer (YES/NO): YES